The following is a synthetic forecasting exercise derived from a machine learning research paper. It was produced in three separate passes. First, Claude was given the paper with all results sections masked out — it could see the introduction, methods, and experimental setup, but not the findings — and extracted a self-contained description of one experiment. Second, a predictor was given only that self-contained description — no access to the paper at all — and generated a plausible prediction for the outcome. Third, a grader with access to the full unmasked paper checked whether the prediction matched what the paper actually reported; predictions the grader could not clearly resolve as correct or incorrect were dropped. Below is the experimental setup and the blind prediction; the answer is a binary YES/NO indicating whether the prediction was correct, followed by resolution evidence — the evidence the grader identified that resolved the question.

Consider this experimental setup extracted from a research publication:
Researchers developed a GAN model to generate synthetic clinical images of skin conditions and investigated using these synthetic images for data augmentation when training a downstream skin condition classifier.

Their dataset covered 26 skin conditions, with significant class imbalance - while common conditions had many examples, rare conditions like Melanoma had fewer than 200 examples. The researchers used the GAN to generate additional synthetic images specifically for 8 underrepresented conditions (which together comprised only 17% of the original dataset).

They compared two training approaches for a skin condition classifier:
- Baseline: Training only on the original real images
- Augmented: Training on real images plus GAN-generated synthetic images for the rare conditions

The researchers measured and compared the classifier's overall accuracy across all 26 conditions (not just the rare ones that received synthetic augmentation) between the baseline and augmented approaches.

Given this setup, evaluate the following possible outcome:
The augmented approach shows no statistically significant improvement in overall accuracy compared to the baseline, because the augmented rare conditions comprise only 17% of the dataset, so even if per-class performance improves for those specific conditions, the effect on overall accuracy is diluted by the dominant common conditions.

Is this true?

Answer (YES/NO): YES